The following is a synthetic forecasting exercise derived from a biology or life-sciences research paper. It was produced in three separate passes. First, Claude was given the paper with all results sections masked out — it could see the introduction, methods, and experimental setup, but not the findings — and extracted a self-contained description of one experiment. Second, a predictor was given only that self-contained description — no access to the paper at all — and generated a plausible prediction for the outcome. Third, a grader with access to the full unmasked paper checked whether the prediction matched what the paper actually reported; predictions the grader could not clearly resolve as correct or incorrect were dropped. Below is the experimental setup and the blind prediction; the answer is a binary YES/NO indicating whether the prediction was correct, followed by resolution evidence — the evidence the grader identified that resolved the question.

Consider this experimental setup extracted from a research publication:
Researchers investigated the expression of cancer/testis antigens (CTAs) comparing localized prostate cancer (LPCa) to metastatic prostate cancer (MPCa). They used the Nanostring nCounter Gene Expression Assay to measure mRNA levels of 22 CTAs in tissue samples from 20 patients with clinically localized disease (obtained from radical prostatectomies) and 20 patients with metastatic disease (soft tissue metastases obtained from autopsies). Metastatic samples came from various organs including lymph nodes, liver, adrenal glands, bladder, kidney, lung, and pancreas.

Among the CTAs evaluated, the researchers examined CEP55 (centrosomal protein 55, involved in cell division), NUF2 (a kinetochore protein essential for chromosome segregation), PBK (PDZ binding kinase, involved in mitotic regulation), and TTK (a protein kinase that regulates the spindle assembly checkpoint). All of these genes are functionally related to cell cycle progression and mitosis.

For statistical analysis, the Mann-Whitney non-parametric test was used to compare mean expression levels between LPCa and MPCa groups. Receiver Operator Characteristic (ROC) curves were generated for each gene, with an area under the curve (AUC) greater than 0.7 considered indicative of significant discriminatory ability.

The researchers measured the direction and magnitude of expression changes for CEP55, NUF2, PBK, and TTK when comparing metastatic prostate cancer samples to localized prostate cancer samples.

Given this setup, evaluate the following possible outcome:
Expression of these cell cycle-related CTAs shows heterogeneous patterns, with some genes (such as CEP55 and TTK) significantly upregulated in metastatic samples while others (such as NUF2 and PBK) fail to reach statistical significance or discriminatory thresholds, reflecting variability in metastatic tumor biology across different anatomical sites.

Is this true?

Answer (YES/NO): NO